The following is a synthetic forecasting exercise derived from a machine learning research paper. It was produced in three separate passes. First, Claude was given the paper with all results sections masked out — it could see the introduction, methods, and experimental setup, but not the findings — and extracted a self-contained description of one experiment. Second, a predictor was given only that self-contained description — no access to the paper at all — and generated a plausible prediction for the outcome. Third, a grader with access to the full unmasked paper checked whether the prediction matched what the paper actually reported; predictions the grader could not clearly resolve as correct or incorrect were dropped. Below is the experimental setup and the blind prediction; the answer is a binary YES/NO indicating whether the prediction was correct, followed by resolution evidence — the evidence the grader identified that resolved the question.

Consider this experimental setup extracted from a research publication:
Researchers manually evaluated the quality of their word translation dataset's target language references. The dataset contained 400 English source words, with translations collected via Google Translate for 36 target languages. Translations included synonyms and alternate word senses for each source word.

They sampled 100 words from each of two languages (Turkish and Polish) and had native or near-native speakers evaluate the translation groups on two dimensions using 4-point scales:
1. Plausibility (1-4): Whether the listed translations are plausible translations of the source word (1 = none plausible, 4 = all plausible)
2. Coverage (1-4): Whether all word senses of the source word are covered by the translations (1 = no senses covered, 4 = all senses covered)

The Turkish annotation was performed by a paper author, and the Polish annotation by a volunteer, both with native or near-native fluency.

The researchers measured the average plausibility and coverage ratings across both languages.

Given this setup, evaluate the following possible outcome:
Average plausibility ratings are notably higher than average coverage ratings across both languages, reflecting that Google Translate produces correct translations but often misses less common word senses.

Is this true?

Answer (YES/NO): NO